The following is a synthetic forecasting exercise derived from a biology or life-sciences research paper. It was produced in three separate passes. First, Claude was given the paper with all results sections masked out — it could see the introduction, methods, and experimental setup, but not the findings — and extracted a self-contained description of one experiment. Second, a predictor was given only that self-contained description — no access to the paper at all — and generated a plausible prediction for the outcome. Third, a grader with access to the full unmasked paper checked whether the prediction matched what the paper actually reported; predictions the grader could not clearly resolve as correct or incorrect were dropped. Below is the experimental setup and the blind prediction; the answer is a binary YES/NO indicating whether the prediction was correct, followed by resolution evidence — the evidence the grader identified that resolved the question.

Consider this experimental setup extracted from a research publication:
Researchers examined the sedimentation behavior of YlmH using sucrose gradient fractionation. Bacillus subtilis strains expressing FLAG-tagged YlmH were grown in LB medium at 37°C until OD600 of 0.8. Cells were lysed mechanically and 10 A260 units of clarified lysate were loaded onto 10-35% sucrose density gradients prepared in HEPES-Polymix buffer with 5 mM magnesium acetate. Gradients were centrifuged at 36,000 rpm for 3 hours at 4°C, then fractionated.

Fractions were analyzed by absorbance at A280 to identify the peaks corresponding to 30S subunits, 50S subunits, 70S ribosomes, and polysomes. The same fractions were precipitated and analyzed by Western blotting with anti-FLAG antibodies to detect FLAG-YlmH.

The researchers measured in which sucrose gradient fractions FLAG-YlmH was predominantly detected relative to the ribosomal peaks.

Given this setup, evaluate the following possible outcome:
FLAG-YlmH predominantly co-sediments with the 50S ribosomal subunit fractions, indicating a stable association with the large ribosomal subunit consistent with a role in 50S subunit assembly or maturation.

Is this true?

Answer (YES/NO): NO